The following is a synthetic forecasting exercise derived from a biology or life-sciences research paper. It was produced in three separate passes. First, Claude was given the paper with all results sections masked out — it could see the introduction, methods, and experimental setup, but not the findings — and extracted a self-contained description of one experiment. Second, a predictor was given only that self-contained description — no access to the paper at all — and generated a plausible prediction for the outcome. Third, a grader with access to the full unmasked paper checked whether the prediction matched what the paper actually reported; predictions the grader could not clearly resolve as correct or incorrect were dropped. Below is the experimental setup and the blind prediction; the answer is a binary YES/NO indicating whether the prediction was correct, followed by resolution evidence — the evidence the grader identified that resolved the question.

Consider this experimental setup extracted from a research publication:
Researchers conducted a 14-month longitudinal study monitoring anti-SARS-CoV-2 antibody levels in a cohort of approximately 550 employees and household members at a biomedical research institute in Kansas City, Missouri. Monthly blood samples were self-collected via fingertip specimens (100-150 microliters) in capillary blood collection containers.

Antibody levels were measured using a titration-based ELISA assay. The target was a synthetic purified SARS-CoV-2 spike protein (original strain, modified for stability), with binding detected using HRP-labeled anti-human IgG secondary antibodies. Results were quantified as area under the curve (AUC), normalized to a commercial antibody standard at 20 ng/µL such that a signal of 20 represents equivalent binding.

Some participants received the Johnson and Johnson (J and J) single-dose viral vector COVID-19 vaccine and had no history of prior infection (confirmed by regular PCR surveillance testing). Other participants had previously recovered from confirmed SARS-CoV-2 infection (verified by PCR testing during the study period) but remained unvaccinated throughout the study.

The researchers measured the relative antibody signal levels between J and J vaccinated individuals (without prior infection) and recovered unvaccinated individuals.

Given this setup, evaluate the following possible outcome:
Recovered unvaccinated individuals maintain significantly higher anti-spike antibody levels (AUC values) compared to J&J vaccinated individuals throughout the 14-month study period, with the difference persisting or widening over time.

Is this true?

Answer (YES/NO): YES